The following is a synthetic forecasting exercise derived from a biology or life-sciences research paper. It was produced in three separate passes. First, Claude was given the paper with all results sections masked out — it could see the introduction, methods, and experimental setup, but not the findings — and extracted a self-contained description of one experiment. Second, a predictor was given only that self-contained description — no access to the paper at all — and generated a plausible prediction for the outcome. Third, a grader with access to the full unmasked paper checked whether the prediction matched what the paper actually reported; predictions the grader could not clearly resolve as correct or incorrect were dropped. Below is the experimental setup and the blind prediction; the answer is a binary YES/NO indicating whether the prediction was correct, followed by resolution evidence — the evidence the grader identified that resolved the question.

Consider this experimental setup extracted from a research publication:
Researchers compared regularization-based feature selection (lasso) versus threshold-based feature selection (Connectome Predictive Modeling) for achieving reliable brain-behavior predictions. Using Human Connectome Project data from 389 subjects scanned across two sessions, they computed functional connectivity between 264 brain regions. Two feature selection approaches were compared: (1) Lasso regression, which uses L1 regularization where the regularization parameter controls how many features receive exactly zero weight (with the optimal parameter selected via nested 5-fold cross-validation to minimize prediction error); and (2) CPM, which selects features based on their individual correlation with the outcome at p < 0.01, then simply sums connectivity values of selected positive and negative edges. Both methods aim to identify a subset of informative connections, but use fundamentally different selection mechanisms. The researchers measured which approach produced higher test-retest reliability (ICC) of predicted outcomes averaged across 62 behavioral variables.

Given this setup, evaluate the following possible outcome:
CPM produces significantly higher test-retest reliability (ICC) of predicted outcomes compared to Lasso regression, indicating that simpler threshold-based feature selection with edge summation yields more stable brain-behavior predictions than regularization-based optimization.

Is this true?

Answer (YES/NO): YES